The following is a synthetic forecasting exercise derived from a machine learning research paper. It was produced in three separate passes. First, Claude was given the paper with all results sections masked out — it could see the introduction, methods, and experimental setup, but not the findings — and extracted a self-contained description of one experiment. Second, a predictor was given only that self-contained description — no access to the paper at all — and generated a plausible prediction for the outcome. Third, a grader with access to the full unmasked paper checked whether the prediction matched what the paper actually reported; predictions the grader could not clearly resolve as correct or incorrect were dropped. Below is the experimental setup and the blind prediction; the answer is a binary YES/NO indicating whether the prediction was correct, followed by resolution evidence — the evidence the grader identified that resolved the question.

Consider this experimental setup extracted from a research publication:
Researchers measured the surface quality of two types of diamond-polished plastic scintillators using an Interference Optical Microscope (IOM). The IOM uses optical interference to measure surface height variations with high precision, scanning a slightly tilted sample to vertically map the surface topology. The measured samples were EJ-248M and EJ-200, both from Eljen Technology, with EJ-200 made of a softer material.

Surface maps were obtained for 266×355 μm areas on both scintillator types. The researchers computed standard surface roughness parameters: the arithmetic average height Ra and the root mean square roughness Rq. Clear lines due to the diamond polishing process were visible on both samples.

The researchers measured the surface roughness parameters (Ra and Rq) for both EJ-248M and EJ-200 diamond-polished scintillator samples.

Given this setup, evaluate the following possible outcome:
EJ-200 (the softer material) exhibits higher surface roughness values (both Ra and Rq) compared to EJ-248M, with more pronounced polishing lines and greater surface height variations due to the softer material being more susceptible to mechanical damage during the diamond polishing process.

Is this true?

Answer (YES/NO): YES